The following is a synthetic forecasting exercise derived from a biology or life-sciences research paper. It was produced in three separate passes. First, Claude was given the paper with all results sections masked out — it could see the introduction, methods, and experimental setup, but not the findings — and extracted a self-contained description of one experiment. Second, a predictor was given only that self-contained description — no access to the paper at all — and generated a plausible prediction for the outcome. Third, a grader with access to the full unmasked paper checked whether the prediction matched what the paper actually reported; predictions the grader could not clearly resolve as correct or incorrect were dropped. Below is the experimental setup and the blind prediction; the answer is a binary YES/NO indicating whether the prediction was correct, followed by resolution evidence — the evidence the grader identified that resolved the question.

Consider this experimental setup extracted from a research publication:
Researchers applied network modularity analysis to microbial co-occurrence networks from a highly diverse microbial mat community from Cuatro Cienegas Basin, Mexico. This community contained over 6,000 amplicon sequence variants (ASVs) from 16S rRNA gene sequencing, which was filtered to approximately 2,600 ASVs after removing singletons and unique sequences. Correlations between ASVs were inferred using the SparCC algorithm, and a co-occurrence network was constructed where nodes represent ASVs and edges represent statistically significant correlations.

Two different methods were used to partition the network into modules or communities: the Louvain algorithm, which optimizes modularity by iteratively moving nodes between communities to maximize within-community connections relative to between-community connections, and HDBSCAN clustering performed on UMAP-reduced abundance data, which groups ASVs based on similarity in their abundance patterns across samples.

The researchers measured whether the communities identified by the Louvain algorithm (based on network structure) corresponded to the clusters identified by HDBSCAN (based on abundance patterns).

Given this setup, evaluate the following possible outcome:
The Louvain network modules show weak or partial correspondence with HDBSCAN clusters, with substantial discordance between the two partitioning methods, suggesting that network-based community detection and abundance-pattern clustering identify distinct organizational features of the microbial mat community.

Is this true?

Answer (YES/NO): YES